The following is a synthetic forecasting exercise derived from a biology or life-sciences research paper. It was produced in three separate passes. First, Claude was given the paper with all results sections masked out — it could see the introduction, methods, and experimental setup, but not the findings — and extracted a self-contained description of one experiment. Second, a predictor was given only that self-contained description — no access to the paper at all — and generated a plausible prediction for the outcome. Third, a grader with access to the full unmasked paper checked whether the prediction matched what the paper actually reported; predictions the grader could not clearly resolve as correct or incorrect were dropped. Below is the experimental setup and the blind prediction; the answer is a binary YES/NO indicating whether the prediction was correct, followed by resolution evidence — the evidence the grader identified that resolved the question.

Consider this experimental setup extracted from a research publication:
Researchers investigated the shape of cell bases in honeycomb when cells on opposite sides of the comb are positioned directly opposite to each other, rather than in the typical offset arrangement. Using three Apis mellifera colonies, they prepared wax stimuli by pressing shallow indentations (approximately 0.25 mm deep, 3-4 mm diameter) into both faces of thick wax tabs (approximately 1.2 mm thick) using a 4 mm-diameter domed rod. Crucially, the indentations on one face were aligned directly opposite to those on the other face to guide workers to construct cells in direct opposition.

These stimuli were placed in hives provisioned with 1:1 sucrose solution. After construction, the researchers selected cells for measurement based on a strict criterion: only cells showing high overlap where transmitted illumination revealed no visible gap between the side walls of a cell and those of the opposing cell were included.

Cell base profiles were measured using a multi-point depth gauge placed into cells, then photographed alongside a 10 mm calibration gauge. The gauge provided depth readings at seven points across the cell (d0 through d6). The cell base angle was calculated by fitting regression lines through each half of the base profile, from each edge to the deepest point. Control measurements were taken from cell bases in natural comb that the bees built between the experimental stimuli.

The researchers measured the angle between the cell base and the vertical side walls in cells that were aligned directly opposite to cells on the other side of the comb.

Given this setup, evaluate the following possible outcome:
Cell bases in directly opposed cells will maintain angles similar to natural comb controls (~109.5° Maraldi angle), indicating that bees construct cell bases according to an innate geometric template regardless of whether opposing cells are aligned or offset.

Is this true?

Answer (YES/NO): NO